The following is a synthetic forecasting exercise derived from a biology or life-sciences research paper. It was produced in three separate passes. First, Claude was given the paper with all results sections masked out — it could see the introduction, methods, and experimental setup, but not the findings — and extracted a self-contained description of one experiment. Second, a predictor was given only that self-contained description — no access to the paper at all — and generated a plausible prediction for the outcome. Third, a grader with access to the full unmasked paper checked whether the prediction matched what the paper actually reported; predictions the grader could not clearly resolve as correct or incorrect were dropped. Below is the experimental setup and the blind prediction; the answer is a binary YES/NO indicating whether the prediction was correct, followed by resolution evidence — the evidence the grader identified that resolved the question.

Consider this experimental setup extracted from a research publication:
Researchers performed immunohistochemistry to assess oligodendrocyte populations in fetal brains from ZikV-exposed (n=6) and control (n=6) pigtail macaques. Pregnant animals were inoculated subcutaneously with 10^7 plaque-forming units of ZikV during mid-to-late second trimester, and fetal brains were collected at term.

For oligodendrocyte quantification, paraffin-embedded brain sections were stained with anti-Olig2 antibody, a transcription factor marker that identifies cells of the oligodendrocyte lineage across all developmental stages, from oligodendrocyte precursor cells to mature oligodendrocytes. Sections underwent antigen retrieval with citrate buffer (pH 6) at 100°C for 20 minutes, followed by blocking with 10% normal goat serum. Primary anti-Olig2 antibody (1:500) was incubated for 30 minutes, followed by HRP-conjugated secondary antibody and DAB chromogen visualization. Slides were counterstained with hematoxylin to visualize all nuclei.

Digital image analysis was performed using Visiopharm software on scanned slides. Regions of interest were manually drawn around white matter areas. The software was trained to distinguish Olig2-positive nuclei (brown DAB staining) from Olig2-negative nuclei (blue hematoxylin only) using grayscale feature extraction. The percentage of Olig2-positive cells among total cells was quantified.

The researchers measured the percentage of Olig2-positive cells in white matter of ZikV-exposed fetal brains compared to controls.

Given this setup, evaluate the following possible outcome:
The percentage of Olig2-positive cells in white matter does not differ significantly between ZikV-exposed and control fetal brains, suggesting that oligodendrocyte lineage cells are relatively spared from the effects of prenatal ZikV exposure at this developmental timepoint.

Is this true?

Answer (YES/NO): YES